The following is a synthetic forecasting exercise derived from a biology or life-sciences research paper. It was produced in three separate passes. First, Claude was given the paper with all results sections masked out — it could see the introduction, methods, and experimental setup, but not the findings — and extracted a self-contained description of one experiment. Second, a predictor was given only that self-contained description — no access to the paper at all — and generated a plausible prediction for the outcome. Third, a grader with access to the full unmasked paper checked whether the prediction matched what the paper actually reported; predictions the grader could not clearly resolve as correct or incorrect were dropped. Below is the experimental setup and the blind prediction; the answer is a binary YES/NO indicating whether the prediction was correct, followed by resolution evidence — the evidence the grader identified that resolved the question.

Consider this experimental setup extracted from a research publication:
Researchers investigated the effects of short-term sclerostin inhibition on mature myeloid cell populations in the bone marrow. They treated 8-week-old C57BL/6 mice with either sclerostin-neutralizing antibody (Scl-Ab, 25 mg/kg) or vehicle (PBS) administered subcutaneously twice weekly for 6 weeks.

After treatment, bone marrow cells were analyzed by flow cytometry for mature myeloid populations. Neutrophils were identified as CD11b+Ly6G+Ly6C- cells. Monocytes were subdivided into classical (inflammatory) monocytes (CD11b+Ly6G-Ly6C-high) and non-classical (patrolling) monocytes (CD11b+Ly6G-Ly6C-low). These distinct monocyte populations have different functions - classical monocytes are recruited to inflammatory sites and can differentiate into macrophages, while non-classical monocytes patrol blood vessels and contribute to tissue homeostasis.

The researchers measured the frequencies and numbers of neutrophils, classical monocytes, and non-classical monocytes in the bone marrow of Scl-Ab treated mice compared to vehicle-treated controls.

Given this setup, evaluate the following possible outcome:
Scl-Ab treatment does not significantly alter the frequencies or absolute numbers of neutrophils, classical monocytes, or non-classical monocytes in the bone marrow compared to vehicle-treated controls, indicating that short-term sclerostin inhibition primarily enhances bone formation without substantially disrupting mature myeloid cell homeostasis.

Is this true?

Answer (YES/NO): NO